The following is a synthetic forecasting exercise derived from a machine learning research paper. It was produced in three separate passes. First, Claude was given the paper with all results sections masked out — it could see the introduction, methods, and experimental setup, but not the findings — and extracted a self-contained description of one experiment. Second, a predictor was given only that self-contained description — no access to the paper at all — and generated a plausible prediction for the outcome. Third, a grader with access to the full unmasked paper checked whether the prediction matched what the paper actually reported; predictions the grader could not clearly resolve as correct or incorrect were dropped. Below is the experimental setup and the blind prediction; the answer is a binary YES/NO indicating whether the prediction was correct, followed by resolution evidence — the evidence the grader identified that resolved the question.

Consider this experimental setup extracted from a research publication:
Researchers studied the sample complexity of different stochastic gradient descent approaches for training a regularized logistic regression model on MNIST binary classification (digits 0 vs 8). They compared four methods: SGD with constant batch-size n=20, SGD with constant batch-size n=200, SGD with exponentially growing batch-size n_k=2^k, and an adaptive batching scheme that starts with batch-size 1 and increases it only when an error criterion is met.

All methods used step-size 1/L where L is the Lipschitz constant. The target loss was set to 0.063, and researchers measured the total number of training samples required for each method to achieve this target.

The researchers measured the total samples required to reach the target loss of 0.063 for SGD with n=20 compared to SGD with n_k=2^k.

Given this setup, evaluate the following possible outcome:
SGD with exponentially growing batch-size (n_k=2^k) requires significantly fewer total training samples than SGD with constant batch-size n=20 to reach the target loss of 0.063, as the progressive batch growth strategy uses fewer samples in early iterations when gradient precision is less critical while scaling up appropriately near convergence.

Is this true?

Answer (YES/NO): YES